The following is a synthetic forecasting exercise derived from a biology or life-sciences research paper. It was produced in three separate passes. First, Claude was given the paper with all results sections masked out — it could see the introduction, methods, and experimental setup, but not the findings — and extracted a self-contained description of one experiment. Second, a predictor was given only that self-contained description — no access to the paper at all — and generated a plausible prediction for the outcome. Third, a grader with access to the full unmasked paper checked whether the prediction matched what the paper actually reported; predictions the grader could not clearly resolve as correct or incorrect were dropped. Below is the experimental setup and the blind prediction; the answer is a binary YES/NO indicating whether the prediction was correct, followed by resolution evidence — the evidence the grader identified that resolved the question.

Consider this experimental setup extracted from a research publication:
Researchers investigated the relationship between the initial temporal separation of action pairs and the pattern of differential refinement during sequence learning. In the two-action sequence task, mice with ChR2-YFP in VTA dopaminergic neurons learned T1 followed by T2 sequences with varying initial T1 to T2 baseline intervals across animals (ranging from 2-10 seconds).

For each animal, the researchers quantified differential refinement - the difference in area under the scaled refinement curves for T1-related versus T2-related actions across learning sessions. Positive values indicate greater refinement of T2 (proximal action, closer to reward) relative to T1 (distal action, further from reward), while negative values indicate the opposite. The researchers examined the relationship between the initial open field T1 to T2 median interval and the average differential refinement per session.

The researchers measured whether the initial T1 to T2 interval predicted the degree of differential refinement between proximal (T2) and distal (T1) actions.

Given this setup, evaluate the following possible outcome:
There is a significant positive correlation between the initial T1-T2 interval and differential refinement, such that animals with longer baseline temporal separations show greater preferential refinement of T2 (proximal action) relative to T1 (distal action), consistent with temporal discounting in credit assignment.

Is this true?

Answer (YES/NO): YES